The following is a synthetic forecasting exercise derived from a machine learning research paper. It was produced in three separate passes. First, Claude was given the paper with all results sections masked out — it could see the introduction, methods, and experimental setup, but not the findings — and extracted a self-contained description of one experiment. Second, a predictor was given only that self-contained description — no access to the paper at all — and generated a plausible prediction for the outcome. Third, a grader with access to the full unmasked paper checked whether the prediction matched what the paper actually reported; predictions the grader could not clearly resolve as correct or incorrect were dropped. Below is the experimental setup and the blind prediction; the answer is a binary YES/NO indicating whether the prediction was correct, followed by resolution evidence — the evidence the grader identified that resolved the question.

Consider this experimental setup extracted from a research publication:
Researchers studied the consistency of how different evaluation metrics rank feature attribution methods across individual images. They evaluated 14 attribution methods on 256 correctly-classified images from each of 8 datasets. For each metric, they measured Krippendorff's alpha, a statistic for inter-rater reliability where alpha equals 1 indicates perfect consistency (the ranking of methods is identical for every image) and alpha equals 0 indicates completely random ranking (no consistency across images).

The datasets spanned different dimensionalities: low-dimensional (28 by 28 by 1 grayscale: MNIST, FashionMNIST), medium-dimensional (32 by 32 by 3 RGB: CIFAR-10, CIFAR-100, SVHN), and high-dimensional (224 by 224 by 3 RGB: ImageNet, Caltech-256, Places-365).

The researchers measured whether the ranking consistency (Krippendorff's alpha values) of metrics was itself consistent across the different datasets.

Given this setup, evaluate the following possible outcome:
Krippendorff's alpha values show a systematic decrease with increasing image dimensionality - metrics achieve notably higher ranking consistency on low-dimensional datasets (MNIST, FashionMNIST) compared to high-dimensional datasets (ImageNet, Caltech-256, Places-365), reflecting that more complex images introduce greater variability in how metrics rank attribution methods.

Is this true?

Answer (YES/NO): NO